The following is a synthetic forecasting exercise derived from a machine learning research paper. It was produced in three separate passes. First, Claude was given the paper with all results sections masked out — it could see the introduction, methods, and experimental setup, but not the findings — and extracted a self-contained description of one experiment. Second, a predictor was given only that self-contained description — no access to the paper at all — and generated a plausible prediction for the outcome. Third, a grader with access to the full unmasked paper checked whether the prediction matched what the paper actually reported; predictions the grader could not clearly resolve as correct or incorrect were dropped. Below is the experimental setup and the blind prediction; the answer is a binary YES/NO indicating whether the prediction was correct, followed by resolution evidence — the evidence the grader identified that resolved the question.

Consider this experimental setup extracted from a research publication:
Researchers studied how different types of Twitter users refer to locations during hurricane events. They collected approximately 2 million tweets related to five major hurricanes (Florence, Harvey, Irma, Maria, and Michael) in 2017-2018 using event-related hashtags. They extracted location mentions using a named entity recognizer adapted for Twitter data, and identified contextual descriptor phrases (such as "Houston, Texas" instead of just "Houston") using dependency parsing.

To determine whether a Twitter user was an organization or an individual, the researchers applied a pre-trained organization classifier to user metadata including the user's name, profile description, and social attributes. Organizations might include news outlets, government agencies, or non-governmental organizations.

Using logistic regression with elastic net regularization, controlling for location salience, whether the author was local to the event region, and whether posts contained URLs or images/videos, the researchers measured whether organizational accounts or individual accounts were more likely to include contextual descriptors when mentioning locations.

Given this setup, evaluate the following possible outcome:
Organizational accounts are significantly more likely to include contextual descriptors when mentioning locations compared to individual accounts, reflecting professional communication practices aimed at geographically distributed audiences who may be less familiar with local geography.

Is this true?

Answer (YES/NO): YES